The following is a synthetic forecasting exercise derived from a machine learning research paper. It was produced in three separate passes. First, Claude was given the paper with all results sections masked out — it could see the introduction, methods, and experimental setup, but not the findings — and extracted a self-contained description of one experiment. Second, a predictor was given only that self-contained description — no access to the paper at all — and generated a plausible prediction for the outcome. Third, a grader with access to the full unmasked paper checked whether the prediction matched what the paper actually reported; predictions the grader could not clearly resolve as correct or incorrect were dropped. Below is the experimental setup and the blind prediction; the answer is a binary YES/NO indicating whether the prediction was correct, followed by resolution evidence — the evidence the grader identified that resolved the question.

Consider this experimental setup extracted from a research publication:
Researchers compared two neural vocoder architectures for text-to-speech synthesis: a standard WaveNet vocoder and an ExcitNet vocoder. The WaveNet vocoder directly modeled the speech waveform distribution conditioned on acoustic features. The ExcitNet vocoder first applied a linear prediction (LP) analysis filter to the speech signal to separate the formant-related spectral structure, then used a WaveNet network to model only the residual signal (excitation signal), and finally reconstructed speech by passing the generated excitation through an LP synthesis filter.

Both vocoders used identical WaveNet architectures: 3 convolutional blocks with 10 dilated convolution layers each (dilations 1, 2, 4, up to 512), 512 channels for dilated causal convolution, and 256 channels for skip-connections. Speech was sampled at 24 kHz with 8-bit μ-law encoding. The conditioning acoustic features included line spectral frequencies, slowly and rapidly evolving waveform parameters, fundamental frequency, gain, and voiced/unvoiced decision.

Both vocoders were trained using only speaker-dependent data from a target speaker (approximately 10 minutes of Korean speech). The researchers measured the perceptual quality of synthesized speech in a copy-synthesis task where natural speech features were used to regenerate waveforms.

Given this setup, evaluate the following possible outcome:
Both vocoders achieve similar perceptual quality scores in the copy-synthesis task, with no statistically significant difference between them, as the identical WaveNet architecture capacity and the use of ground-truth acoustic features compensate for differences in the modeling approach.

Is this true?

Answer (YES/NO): NO